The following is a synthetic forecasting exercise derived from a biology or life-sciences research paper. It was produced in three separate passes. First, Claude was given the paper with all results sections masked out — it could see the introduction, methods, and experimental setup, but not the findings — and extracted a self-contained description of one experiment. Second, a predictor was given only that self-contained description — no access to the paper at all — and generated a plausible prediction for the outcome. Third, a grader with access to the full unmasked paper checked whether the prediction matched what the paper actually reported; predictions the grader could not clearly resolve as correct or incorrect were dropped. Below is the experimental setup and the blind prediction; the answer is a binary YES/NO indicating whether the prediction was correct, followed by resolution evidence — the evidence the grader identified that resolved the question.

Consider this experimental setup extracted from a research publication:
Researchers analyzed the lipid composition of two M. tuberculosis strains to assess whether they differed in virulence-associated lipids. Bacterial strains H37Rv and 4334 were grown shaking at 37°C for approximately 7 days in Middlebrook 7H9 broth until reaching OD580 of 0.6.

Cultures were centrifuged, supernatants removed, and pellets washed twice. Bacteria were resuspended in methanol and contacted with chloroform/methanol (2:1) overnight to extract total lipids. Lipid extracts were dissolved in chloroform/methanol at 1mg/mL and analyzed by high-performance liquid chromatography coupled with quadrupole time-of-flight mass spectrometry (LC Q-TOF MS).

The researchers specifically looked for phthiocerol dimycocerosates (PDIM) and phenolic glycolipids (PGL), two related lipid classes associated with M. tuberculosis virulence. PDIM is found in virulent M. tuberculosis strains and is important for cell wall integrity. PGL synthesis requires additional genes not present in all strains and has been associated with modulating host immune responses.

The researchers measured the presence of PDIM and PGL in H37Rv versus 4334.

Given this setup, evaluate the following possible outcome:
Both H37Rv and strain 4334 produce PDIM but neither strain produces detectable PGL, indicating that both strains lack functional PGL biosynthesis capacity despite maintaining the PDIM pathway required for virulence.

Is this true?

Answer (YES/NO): YES